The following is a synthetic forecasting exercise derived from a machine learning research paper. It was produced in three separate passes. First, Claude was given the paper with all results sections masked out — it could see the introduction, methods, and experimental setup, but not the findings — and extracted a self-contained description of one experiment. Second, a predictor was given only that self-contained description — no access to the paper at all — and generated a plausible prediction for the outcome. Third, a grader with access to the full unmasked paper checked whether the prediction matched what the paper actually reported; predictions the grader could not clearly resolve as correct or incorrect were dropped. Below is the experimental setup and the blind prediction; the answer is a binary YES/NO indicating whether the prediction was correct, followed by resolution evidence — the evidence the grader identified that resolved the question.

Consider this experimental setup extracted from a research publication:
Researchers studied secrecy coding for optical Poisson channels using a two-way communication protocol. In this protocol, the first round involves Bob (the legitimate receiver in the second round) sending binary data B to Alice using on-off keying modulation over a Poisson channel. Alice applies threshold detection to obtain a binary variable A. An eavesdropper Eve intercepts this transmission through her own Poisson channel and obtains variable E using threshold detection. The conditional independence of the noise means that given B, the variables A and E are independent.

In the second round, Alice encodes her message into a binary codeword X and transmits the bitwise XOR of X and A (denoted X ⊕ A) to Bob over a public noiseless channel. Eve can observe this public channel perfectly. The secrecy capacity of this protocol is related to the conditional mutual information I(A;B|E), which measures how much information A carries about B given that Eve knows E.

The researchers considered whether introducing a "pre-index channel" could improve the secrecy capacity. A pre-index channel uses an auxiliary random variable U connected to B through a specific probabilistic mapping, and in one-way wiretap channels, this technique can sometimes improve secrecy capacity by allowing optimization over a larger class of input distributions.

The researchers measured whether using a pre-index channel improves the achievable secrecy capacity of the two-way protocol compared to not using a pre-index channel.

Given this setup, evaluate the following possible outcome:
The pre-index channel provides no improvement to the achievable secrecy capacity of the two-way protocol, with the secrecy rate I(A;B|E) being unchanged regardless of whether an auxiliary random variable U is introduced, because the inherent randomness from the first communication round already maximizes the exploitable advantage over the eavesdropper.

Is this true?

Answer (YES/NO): YES